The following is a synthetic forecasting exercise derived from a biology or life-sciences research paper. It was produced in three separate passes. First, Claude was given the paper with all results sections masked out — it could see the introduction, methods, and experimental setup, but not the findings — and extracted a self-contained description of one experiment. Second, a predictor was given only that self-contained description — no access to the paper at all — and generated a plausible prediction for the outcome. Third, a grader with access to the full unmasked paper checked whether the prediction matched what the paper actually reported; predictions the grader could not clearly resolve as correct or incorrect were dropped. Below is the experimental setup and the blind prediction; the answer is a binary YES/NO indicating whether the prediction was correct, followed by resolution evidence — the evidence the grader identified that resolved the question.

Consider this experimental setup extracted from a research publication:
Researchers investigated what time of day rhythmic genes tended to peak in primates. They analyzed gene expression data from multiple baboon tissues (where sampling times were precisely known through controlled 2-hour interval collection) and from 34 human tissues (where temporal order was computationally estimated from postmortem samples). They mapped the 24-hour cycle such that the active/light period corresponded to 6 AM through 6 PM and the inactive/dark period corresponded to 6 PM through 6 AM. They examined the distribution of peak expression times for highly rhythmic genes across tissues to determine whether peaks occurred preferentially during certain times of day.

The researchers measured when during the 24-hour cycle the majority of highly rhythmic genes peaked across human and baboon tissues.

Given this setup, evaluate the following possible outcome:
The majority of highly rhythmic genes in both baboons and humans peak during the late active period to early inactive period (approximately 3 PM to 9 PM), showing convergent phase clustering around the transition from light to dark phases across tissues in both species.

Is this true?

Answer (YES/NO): NO